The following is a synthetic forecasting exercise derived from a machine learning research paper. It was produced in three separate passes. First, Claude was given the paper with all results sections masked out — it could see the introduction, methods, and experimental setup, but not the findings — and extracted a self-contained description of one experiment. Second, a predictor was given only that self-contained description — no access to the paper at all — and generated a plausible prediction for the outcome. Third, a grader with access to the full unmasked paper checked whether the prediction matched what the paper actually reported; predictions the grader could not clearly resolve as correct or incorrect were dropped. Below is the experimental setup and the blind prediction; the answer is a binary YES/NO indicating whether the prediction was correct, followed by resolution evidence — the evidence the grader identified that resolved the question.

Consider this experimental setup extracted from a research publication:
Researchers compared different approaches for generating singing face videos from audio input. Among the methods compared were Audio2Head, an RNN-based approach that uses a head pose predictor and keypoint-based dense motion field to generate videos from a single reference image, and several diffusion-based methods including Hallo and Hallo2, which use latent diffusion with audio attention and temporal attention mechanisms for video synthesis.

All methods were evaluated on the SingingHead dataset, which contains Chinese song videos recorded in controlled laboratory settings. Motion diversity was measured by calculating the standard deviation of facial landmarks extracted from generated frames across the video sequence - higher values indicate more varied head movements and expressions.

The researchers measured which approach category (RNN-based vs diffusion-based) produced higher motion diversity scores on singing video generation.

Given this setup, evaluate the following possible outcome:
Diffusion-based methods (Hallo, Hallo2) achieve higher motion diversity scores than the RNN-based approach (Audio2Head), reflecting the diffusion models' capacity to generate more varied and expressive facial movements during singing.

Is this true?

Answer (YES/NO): NO